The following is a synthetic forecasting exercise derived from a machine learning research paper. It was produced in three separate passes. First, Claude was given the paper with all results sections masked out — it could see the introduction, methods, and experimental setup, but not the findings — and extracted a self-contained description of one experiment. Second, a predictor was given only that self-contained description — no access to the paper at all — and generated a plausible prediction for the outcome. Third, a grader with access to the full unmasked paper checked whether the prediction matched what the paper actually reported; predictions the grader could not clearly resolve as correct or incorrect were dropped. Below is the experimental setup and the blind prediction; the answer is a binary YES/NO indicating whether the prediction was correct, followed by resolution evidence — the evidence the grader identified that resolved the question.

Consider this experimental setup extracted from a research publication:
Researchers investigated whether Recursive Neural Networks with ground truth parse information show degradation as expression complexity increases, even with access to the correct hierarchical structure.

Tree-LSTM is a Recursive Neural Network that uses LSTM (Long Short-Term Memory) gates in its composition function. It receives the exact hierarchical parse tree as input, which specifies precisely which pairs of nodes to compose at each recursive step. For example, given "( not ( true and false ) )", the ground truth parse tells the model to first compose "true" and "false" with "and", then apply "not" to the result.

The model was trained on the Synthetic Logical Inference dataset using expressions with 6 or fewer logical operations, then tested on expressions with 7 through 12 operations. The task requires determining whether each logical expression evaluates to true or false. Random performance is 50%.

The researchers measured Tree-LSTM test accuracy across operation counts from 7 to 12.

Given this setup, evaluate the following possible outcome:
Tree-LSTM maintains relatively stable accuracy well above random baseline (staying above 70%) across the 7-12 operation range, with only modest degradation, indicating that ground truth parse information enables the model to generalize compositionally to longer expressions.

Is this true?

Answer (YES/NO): YES